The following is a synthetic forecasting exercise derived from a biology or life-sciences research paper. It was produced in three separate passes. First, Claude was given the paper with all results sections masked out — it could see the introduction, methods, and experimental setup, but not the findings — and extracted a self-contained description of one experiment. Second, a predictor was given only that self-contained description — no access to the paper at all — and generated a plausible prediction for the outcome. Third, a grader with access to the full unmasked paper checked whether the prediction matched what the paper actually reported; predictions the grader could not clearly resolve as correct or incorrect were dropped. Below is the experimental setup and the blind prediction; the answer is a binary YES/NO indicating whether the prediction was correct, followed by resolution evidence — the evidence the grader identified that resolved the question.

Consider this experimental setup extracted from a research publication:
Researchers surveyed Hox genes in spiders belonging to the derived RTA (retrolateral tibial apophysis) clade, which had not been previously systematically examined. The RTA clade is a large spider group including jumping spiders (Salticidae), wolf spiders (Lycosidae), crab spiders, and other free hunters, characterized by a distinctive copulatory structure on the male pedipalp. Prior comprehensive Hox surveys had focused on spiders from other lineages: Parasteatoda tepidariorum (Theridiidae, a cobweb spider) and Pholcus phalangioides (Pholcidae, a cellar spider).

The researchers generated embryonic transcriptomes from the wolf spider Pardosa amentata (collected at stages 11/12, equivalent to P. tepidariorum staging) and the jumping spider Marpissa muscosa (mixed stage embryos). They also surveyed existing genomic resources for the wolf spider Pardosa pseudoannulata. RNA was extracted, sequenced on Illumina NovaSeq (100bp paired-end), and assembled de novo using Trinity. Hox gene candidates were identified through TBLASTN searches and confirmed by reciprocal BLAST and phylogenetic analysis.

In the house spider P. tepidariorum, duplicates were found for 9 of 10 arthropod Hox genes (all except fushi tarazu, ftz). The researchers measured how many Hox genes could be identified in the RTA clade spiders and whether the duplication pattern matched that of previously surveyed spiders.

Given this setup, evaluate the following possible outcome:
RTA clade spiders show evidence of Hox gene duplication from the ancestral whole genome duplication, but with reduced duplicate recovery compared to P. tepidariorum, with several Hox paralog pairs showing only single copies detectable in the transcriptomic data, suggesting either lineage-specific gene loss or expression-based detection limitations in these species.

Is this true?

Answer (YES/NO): NO